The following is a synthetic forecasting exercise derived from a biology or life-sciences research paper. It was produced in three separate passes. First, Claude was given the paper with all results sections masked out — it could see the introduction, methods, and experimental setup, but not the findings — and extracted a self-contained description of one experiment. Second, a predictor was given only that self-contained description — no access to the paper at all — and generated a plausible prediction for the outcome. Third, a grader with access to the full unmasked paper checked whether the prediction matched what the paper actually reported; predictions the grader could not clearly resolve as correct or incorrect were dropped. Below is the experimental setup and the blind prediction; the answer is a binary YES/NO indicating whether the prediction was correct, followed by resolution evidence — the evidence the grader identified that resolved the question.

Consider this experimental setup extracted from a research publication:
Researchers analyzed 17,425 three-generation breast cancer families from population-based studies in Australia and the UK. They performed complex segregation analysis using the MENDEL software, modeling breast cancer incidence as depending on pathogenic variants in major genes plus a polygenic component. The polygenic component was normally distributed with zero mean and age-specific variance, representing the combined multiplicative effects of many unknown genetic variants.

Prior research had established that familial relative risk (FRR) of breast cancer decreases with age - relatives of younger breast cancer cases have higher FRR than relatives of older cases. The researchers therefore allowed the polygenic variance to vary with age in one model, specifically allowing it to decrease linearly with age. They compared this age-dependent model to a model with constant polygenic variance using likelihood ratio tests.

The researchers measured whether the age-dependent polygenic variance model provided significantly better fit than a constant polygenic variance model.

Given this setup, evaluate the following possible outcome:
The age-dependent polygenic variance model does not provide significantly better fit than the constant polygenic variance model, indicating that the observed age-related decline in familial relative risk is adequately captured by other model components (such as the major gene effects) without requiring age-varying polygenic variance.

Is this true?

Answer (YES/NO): YES